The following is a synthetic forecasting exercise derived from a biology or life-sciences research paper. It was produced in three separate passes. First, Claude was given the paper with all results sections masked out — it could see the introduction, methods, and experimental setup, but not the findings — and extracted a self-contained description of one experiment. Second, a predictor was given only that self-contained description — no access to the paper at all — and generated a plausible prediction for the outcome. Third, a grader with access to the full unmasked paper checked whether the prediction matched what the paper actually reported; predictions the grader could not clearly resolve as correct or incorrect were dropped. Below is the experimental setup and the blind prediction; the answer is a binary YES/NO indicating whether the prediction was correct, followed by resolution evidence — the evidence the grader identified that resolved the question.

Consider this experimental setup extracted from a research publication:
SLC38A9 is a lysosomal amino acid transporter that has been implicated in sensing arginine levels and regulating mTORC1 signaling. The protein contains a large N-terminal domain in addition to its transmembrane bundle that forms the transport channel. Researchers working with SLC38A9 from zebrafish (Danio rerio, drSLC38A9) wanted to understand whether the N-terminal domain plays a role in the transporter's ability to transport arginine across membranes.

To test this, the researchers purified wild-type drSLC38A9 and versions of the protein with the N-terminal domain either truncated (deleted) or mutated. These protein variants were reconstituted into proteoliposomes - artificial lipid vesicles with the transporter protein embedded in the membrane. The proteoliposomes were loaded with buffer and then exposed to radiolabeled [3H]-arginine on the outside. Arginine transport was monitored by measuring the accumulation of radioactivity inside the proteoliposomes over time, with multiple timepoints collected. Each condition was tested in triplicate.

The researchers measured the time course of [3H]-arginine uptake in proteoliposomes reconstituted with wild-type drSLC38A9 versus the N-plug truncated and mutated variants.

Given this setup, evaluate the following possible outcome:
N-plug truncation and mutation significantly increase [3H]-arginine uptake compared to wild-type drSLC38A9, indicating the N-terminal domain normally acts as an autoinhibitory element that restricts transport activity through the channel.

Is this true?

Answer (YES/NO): NO